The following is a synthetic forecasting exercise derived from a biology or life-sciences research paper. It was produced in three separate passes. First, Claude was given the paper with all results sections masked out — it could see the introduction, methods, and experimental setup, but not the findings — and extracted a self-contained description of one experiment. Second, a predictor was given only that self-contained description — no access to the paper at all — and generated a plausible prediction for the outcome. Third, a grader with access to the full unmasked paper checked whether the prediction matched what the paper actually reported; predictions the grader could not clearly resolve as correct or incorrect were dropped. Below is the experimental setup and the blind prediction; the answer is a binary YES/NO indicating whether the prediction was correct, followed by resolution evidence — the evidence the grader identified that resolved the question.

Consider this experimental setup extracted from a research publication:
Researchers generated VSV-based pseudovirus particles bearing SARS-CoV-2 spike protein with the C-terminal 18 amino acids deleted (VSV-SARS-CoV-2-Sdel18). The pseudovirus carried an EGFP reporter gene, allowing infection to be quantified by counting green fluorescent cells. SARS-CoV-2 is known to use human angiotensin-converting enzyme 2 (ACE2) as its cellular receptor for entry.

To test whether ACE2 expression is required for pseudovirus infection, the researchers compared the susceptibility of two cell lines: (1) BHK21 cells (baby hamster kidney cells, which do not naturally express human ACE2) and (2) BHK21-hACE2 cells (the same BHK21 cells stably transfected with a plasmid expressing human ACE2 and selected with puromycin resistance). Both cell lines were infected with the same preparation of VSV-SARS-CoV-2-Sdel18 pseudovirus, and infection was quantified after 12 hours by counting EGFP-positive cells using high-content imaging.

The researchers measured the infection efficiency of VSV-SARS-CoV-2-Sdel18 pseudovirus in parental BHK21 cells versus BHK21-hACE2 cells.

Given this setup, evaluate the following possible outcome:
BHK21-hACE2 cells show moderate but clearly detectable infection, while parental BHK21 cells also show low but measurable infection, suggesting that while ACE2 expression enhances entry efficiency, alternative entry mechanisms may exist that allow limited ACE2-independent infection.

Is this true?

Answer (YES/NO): NO